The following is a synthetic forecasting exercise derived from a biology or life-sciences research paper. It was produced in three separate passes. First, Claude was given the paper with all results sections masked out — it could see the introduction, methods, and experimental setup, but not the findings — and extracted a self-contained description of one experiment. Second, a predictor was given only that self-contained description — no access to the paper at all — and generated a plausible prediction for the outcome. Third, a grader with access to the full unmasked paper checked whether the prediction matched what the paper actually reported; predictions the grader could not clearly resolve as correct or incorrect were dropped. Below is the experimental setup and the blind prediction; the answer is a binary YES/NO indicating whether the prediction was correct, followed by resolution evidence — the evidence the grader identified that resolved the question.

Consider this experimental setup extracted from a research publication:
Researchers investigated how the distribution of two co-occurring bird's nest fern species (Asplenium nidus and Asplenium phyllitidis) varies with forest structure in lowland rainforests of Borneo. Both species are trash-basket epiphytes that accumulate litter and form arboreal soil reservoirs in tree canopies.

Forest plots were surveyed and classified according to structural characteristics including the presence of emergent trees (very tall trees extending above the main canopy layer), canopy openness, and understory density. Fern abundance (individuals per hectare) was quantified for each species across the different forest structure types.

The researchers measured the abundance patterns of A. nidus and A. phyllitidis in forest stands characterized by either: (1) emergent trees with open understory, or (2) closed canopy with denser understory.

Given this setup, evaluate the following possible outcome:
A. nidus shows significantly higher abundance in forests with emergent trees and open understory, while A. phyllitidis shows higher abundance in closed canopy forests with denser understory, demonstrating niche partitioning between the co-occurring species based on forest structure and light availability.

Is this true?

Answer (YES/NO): YES